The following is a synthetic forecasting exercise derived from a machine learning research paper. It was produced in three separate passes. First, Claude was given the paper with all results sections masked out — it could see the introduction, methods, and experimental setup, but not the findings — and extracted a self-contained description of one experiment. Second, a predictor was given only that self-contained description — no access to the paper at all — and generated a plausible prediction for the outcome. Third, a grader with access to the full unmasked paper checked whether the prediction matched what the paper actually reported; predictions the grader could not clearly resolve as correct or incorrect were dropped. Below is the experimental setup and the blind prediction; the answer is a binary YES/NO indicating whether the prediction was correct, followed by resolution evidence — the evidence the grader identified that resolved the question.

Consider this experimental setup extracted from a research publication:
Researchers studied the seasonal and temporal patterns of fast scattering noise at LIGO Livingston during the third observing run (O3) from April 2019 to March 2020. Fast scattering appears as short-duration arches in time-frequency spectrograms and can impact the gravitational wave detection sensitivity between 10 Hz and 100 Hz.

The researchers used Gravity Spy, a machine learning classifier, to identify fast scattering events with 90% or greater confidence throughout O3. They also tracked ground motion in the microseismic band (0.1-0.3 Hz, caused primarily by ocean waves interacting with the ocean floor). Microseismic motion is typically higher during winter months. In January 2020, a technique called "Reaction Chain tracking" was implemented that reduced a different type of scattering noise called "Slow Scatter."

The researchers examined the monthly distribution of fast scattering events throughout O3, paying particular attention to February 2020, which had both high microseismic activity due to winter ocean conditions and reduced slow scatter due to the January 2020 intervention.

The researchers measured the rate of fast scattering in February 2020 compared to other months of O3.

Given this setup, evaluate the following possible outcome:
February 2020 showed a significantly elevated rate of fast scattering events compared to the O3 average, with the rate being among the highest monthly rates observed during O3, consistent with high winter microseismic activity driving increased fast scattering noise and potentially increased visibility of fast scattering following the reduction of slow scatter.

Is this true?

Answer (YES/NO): YES